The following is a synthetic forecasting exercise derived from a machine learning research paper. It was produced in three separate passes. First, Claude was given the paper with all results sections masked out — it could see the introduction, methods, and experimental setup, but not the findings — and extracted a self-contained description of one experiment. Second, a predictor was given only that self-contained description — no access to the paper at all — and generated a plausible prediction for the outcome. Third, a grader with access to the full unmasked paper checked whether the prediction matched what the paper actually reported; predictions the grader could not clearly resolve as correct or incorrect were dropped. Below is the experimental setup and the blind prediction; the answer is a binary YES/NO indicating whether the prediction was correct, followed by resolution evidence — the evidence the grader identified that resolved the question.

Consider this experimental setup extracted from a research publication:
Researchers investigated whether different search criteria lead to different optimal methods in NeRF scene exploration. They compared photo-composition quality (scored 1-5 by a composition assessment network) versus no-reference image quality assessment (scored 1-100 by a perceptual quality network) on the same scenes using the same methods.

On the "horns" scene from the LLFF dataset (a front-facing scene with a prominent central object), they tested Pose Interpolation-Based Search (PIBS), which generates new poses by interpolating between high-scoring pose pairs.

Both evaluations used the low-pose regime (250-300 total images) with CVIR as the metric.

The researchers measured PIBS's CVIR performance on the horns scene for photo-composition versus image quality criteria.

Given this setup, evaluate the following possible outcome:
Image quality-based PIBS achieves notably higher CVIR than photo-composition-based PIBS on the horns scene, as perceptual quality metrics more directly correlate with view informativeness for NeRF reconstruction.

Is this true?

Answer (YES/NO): NO